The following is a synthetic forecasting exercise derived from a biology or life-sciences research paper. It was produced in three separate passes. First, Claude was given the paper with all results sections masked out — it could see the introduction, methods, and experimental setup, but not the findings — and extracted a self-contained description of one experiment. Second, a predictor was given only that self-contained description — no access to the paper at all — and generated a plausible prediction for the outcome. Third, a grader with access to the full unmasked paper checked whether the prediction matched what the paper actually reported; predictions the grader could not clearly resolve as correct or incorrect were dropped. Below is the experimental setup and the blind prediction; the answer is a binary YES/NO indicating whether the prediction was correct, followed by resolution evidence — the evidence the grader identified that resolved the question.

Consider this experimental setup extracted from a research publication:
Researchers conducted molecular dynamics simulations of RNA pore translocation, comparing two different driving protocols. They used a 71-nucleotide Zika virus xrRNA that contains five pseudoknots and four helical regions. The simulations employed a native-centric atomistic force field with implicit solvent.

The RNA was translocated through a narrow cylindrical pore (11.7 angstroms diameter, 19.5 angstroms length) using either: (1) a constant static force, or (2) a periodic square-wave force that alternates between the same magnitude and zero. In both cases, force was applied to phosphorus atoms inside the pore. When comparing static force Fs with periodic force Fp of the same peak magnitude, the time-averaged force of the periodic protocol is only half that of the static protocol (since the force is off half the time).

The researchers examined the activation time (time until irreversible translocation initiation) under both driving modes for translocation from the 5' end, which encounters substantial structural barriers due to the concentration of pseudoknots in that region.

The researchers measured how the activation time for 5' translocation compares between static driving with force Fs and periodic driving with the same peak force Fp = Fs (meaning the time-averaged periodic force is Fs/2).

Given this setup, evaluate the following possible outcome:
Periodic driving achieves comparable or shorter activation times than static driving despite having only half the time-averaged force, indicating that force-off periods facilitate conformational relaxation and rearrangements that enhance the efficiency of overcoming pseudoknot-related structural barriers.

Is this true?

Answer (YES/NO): NO